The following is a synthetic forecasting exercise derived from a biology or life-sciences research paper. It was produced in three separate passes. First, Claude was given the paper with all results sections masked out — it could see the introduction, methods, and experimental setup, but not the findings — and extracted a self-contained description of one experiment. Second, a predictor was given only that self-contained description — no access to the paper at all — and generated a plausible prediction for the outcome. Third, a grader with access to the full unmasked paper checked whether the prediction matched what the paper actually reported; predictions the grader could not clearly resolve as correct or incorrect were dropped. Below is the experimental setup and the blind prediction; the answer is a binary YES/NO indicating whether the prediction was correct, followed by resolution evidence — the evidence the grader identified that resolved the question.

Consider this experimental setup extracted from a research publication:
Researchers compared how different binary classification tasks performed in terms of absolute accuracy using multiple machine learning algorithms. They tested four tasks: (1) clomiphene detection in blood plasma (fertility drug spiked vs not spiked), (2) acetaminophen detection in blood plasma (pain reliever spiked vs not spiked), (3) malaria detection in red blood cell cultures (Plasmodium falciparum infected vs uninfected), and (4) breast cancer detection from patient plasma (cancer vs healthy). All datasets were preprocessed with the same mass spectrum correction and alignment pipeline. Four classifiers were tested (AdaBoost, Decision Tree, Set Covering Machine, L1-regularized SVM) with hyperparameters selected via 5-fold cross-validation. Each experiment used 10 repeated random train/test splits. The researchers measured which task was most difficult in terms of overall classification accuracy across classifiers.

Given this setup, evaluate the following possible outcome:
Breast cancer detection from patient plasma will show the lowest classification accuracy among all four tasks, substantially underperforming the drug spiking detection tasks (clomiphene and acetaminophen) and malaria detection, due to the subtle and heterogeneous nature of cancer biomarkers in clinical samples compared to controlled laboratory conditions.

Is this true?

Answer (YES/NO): YES